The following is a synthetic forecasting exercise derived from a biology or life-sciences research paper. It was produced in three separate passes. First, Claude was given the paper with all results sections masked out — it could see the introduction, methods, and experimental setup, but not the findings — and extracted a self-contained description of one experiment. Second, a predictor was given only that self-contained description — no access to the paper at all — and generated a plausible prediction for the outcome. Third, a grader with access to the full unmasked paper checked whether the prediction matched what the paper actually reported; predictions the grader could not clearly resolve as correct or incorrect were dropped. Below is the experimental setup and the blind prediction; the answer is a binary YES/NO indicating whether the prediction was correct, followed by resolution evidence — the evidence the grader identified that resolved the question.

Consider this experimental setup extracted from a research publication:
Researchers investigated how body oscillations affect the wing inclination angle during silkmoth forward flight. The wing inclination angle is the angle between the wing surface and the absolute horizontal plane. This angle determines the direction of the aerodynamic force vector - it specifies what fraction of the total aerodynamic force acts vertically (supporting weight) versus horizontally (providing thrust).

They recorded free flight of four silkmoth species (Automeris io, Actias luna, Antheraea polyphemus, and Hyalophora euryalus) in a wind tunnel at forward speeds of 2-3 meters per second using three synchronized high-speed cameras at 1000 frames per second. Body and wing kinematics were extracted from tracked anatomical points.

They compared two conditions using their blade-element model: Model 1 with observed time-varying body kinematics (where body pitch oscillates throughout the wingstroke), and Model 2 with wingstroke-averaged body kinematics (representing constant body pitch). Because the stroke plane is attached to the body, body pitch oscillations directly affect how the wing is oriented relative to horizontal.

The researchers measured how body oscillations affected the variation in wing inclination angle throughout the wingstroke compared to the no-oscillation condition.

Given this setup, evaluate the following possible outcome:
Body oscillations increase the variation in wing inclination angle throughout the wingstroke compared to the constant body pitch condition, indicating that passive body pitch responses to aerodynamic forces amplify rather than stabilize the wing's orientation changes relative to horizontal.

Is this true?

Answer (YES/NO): NO